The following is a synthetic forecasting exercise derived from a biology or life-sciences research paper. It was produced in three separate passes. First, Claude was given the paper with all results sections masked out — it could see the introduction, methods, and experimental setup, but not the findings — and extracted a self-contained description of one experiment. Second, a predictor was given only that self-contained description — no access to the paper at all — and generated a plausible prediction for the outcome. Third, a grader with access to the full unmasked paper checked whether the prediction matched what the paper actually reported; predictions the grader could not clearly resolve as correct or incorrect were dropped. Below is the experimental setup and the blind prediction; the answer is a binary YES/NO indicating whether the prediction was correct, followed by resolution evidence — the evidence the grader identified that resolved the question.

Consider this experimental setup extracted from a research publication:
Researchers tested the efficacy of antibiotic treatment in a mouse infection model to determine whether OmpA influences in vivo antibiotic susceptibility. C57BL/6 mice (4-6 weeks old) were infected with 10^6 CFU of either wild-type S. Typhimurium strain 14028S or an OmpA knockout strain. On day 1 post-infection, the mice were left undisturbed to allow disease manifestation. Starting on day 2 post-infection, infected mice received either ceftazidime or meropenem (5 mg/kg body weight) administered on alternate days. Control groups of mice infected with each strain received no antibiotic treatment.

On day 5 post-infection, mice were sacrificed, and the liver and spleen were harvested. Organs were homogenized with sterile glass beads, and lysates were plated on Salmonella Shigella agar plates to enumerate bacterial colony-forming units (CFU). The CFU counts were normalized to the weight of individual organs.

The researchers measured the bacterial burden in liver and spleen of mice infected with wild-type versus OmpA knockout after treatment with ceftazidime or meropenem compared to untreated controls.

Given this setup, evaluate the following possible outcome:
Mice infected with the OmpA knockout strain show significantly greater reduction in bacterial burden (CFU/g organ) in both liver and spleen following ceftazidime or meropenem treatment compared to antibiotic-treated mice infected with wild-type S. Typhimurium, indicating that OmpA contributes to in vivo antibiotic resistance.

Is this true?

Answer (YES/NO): NO